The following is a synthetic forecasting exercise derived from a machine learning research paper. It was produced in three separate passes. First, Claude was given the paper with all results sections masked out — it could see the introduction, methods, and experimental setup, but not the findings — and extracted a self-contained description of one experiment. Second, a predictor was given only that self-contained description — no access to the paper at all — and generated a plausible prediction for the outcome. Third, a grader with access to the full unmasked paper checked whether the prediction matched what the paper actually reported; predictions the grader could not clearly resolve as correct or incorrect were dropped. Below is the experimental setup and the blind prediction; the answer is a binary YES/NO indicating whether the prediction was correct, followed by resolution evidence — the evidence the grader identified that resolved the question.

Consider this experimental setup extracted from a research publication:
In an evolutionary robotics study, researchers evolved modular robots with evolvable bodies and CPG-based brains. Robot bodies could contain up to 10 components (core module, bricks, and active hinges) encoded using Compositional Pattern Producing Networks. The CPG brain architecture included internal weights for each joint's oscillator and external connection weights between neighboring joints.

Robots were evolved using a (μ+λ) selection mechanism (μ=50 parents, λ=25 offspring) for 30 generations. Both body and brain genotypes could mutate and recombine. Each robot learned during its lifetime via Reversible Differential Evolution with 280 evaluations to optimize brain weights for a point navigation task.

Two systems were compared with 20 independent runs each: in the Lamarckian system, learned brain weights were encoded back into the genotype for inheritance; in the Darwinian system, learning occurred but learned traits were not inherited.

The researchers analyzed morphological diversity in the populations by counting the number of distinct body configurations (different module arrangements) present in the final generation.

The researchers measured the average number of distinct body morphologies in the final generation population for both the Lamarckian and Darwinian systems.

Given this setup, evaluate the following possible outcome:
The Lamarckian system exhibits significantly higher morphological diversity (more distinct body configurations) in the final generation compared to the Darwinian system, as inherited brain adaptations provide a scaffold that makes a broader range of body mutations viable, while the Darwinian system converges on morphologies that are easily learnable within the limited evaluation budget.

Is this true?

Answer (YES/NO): NO